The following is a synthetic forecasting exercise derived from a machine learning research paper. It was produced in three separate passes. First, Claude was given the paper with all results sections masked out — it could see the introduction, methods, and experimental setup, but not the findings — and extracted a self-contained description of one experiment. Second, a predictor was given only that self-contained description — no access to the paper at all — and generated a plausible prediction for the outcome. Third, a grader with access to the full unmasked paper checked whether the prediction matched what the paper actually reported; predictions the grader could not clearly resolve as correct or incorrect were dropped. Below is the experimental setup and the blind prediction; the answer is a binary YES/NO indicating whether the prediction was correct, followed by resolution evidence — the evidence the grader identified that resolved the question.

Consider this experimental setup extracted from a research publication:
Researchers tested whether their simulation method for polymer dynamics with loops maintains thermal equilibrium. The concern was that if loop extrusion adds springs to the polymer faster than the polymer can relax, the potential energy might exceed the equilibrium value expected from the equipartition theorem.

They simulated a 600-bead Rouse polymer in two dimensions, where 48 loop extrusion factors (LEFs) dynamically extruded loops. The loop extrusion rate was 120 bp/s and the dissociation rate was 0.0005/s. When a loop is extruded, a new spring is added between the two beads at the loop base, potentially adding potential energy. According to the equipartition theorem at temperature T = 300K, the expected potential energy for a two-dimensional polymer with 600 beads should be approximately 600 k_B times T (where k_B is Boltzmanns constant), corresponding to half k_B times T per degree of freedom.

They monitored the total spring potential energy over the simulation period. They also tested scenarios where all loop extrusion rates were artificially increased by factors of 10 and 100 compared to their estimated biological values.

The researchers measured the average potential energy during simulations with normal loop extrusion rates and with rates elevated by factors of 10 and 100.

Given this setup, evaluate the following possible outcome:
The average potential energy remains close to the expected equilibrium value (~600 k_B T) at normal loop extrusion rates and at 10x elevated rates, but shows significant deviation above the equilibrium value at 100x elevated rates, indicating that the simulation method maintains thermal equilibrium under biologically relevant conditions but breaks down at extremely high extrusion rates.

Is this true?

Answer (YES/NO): NO